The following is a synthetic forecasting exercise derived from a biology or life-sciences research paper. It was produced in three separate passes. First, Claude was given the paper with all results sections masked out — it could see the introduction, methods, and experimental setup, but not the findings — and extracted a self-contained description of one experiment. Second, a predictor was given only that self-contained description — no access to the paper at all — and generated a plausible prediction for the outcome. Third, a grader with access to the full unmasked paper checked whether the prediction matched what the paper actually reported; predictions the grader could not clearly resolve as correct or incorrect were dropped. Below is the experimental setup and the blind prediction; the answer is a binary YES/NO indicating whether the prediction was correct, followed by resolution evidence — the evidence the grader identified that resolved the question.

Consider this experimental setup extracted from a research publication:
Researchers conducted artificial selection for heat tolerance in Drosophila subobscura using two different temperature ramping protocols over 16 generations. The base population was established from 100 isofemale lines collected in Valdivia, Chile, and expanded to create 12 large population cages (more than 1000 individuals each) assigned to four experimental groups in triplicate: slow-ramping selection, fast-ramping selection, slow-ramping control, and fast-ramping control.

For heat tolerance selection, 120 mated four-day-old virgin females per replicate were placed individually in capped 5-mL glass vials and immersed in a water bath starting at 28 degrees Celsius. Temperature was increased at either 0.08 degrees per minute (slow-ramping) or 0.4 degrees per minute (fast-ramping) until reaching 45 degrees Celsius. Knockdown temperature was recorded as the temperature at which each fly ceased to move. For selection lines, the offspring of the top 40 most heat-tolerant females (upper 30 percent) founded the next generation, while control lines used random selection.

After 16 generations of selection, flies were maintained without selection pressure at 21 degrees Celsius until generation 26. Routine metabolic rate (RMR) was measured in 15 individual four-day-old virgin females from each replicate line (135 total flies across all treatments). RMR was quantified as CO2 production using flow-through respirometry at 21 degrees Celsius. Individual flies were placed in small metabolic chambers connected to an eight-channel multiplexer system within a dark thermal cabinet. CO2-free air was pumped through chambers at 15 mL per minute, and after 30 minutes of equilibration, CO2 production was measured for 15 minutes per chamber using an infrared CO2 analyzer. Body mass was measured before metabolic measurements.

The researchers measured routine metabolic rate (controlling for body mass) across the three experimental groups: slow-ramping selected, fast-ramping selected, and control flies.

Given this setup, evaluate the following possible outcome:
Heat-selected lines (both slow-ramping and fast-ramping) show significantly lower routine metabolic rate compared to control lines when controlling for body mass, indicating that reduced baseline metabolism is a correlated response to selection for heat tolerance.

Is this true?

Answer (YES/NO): NO